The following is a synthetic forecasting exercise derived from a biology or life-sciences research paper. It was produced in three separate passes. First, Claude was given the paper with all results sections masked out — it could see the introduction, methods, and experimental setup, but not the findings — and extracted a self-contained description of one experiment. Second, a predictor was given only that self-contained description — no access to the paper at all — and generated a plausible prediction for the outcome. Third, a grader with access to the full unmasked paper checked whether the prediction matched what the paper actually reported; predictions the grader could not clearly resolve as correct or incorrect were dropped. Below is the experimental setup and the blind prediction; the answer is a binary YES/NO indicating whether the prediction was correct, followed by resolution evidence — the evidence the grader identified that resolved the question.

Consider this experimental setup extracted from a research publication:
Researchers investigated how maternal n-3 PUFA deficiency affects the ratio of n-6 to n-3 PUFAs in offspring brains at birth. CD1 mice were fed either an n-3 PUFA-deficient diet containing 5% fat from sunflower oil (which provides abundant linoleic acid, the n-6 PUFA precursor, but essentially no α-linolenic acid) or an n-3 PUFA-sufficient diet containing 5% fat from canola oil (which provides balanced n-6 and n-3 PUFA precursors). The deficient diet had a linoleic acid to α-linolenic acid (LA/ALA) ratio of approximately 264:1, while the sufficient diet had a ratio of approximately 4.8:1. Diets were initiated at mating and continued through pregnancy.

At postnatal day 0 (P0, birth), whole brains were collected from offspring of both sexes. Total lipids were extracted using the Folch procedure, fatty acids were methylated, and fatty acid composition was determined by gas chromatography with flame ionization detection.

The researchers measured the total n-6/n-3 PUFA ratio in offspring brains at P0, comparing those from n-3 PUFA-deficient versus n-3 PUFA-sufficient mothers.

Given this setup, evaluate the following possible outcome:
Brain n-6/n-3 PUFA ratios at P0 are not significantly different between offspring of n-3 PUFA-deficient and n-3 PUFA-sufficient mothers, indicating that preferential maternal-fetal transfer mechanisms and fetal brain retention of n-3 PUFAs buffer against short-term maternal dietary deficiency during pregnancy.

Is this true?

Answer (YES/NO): NO